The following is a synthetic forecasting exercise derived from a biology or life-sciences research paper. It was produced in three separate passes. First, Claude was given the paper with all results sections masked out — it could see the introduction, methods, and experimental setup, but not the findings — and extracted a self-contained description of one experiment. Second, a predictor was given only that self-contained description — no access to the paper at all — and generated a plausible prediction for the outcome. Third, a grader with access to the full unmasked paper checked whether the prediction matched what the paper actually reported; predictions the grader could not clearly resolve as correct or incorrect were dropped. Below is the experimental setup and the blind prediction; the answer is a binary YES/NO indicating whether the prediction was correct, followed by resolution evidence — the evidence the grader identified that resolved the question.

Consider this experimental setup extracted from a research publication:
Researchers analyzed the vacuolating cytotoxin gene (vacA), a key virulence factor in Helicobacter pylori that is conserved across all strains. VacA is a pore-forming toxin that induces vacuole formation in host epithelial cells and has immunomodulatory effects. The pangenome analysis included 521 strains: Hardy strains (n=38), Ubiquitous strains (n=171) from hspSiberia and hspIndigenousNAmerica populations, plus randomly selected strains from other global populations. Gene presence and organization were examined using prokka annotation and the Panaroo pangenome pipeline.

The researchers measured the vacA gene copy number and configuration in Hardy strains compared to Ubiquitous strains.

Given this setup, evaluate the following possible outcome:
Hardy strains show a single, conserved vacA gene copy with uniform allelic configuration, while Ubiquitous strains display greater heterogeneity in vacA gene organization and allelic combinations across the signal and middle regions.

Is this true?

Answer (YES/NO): NO